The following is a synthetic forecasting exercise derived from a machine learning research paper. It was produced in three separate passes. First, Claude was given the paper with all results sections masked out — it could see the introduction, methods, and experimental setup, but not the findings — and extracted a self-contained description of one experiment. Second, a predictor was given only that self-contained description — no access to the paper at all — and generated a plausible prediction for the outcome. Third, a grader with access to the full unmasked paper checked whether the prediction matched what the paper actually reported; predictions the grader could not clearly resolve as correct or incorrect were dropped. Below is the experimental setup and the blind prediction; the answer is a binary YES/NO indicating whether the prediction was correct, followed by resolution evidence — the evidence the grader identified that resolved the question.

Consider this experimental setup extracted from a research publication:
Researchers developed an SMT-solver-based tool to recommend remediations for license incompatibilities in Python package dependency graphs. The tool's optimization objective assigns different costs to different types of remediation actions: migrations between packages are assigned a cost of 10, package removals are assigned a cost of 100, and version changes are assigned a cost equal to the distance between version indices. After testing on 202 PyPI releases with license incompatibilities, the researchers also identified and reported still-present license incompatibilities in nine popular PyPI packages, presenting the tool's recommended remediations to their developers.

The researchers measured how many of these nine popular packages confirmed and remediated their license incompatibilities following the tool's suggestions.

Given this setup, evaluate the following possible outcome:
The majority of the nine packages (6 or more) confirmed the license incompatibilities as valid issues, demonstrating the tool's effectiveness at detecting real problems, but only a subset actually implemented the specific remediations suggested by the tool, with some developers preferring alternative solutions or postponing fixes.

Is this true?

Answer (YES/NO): NO